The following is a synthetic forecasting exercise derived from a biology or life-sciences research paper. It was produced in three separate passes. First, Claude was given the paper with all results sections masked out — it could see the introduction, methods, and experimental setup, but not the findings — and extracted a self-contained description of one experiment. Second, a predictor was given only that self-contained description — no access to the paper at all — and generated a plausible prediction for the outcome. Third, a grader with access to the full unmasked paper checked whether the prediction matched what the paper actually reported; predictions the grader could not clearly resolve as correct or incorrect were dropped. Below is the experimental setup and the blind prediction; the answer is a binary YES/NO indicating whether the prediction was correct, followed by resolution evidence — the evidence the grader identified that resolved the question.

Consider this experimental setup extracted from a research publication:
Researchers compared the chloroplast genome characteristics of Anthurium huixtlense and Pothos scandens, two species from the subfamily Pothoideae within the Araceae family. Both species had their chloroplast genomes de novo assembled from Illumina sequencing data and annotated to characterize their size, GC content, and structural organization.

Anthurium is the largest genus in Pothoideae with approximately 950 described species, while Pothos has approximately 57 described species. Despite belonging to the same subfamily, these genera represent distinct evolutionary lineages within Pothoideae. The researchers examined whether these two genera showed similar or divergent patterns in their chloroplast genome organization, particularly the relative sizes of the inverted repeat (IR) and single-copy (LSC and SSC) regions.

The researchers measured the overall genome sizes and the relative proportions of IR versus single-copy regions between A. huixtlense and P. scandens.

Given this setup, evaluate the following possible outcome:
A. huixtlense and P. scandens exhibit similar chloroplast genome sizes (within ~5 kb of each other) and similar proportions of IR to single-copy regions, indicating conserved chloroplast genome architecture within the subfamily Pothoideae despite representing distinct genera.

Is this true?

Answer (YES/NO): NO